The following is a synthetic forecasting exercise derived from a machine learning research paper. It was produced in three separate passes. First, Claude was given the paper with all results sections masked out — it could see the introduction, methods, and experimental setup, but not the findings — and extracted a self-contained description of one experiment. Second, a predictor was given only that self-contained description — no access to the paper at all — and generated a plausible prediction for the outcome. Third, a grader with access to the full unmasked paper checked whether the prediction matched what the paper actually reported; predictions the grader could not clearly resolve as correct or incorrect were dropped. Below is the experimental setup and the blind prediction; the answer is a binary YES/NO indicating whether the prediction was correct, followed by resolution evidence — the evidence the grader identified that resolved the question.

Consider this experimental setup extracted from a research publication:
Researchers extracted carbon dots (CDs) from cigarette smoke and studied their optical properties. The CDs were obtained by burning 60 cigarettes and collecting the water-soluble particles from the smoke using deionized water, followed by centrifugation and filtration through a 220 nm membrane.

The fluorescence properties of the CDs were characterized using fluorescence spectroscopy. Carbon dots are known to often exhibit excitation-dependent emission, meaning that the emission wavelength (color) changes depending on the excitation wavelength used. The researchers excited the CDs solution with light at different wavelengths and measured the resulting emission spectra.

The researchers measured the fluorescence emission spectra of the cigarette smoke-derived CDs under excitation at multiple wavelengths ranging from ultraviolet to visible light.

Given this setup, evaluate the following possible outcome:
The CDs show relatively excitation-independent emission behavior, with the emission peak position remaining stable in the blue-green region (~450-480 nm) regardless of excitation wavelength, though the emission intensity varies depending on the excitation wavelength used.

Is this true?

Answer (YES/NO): YES